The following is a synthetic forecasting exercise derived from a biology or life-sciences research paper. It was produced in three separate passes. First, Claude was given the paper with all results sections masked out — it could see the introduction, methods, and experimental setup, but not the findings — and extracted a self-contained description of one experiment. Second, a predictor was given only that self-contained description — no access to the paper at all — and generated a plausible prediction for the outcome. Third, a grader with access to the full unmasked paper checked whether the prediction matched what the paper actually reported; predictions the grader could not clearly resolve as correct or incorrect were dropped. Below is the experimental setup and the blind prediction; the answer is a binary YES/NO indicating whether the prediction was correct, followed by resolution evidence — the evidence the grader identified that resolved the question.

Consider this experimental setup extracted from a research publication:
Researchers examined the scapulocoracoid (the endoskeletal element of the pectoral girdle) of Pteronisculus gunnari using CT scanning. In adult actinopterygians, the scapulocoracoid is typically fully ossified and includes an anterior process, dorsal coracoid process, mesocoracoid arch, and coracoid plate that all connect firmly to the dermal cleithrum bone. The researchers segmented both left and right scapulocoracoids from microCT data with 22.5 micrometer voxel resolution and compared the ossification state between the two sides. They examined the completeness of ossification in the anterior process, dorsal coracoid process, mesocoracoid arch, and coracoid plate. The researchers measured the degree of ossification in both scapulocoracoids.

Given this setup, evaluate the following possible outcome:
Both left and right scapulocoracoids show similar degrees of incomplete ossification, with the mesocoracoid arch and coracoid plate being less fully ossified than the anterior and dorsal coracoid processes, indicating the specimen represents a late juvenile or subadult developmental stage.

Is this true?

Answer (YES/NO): NO